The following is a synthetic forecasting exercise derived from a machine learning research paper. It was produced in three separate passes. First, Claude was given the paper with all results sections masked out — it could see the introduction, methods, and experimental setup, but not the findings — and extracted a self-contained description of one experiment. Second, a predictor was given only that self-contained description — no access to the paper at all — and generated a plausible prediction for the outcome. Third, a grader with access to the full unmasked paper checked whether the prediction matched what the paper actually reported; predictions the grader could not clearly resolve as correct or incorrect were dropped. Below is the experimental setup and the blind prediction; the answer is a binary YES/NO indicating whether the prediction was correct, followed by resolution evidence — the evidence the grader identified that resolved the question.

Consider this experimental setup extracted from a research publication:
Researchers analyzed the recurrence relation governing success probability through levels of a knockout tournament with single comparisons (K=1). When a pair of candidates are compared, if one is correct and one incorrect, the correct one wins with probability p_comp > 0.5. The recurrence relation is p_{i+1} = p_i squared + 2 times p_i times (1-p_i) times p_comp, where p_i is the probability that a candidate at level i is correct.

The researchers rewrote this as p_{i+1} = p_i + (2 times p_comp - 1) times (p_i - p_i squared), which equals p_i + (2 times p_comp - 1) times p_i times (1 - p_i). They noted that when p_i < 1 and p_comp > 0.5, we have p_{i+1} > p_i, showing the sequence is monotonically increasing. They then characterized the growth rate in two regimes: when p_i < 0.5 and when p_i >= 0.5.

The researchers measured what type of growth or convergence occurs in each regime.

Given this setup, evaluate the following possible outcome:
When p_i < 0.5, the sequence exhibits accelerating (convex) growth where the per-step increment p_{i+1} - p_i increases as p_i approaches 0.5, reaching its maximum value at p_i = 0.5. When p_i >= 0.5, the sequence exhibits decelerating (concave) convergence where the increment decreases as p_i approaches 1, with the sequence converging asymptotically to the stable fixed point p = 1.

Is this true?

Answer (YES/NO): NO